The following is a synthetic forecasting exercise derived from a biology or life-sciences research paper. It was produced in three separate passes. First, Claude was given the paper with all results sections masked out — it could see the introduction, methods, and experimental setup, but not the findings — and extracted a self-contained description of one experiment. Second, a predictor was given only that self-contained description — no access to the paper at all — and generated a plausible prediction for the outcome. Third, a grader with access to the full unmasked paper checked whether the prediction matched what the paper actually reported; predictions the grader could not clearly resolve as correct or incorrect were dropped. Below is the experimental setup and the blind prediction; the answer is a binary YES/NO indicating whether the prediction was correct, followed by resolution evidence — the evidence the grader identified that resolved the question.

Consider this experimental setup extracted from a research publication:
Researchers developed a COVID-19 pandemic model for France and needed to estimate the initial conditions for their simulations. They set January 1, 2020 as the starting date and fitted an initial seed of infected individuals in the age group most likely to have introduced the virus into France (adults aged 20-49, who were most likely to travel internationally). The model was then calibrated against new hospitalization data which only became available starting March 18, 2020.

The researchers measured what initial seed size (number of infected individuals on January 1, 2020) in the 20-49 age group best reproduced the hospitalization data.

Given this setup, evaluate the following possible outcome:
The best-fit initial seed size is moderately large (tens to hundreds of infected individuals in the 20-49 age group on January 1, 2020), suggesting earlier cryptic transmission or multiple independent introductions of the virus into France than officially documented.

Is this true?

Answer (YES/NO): NO